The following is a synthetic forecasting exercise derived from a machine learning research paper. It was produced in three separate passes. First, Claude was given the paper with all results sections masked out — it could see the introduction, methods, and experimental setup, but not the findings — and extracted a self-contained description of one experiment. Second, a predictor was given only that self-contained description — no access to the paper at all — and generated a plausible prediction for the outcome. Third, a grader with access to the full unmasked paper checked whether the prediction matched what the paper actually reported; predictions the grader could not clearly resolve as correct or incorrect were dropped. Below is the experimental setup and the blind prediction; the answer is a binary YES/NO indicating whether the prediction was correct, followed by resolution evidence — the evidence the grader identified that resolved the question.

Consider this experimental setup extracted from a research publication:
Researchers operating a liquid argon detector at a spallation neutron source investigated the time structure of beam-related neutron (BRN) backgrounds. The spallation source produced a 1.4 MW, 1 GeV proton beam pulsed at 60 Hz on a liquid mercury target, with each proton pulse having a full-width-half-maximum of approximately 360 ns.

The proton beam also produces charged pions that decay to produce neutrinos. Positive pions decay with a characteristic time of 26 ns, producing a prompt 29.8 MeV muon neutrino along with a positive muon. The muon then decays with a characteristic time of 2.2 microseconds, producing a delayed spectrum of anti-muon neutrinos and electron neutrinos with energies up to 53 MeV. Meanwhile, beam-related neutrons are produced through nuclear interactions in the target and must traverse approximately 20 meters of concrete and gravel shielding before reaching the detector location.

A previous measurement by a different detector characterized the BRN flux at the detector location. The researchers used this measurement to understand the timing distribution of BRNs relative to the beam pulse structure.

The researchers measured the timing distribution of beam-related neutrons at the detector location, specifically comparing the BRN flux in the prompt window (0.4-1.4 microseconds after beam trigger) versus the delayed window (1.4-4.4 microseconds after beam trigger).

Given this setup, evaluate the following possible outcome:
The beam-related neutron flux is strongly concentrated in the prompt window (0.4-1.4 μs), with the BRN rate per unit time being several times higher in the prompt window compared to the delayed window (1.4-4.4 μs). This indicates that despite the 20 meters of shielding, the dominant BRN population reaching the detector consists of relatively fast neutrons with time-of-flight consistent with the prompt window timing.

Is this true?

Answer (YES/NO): YES